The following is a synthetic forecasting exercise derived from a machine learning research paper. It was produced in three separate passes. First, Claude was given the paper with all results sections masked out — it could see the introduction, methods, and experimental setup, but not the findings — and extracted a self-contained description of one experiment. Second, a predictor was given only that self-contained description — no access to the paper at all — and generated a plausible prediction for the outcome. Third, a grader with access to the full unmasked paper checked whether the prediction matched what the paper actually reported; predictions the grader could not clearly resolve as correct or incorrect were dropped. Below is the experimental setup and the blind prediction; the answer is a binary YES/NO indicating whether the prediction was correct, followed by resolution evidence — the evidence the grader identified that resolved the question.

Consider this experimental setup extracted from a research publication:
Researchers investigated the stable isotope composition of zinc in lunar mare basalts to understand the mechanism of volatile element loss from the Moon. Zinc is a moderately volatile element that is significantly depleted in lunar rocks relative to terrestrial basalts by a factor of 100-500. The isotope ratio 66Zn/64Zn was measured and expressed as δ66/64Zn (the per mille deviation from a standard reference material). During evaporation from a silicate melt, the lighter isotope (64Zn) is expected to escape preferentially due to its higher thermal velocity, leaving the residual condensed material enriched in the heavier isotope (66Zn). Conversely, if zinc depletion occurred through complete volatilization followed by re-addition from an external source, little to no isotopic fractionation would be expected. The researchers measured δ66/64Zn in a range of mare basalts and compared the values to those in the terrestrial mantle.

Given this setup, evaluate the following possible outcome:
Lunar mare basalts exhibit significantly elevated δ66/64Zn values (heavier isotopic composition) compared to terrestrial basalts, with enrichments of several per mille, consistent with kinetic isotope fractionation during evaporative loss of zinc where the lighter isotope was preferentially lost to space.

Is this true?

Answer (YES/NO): NO